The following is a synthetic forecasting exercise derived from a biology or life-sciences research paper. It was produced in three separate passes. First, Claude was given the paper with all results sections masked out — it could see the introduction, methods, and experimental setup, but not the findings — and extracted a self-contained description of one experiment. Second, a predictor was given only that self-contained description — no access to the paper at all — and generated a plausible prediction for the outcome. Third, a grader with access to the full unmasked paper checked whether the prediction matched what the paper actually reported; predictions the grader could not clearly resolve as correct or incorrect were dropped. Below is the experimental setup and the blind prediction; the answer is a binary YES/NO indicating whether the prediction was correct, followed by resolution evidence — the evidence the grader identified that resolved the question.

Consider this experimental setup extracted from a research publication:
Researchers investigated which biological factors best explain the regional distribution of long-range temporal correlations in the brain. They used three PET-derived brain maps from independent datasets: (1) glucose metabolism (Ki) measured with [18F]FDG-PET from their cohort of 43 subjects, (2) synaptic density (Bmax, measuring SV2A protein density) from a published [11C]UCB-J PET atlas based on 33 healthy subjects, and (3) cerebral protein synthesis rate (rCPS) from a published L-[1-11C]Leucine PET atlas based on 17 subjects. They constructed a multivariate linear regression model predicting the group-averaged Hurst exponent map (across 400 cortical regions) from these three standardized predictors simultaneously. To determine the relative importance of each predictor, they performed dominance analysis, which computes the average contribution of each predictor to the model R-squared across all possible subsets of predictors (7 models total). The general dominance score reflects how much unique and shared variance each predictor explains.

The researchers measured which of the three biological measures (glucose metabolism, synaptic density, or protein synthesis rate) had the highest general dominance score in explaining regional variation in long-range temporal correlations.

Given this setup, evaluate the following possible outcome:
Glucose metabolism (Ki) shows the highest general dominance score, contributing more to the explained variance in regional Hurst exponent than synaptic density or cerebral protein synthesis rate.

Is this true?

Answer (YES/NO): NO